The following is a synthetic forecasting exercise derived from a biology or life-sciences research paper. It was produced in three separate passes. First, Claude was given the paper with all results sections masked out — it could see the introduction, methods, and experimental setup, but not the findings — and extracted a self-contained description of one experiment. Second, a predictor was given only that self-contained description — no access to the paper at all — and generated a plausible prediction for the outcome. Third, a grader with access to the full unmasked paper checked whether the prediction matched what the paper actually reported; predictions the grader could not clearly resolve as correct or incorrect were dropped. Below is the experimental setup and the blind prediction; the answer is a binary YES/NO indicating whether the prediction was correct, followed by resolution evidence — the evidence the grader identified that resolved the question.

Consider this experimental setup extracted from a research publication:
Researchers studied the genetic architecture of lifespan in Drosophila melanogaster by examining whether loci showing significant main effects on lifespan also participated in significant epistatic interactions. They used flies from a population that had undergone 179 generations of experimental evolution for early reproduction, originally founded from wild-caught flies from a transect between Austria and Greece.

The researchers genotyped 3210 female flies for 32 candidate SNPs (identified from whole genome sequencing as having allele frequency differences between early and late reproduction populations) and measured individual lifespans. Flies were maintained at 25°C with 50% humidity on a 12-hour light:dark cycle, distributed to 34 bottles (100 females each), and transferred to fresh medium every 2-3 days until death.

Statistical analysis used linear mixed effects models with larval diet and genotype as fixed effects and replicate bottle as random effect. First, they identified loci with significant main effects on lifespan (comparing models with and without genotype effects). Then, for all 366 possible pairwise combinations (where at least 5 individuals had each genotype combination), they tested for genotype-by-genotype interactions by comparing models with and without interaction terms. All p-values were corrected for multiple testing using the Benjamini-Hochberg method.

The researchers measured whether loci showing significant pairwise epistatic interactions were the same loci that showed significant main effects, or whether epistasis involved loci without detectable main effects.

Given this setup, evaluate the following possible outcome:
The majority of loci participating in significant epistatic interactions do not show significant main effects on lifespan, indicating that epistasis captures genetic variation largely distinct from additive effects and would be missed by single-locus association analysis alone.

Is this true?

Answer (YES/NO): NO